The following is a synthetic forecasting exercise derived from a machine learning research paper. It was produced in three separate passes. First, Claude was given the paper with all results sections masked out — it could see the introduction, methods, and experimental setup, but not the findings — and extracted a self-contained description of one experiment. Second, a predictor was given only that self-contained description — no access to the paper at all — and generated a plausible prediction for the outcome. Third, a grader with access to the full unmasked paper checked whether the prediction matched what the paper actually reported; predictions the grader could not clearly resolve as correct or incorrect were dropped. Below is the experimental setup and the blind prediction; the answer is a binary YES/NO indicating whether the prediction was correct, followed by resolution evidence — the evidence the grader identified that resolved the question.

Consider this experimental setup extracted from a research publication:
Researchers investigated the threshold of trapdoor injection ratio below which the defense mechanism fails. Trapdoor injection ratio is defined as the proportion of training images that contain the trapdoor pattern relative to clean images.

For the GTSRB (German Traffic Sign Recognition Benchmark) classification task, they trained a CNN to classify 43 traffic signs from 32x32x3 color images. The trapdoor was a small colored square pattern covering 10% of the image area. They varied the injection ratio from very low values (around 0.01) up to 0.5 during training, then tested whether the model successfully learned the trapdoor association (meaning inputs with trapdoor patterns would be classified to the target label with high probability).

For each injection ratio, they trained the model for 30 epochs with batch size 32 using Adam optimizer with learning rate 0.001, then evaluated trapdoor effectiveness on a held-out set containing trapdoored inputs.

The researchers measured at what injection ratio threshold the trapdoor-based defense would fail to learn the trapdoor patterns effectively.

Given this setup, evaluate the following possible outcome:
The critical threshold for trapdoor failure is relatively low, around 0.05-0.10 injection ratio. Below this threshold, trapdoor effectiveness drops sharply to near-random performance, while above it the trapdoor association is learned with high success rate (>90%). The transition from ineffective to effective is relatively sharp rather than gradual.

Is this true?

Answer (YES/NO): NO